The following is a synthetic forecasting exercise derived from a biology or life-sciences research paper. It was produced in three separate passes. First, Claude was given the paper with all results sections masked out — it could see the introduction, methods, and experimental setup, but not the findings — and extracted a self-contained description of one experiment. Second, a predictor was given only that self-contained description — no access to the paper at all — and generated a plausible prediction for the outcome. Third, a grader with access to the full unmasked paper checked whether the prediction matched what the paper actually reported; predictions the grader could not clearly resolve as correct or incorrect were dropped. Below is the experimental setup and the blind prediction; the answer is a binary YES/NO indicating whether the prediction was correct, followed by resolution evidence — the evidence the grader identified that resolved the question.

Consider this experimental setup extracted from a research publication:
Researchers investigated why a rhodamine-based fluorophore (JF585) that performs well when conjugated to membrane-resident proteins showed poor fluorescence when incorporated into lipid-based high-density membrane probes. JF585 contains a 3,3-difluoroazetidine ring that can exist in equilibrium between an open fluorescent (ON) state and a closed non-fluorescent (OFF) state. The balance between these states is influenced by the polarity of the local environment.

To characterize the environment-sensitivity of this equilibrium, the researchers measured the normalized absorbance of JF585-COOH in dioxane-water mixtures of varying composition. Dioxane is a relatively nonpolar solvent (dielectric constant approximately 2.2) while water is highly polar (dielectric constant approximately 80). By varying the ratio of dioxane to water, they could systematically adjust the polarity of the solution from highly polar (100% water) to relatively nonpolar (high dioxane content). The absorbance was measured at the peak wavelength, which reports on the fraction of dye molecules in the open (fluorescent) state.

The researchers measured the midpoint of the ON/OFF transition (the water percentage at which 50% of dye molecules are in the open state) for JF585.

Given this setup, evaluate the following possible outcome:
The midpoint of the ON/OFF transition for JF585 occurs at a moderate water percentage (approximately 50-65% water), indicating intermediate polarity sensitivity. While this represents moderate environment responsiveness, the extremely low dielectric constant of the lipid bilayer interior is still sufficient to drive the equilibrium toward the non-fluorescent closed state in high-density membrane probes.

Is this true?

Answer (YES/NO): NO